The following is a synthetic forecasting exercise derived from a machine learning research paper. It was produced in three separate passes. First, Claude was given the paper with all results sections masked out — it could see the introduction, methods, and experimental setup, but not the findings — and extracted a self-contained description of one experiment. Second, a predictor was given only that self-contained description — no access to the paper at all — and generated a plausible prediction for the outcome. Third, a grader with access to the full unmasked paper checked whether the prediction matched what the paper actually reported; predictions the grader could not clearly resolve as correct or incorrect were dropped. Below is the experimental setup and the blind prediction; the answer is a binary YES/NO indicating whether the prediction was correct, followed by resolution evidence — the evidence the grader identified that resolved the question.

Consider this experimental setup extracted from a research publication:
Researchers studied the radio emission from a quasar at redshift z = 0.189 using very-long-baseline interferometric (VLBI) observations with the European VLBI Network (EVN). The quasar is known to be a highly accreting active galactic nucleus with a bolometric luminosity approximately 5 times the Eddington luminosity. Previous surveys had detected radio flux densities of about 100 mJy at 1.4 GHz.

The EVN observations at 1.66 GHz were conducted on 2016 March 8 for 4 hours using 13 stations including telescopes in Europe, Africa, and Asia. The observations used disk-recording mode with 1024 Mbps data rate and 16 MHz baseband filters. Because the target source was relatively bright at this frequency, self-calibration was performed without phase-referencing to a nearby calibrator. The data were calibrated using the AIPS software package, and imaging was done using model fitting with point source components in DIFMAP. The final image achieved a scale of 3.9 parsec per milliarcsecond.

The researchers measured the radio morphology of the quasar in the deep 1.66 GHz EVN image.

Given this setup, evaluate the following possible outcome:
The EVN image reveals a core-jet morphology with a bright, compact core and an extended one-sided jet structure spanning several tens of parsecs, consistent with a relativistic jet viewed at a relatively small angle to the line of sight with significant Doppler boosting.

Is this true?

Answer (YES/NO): NO